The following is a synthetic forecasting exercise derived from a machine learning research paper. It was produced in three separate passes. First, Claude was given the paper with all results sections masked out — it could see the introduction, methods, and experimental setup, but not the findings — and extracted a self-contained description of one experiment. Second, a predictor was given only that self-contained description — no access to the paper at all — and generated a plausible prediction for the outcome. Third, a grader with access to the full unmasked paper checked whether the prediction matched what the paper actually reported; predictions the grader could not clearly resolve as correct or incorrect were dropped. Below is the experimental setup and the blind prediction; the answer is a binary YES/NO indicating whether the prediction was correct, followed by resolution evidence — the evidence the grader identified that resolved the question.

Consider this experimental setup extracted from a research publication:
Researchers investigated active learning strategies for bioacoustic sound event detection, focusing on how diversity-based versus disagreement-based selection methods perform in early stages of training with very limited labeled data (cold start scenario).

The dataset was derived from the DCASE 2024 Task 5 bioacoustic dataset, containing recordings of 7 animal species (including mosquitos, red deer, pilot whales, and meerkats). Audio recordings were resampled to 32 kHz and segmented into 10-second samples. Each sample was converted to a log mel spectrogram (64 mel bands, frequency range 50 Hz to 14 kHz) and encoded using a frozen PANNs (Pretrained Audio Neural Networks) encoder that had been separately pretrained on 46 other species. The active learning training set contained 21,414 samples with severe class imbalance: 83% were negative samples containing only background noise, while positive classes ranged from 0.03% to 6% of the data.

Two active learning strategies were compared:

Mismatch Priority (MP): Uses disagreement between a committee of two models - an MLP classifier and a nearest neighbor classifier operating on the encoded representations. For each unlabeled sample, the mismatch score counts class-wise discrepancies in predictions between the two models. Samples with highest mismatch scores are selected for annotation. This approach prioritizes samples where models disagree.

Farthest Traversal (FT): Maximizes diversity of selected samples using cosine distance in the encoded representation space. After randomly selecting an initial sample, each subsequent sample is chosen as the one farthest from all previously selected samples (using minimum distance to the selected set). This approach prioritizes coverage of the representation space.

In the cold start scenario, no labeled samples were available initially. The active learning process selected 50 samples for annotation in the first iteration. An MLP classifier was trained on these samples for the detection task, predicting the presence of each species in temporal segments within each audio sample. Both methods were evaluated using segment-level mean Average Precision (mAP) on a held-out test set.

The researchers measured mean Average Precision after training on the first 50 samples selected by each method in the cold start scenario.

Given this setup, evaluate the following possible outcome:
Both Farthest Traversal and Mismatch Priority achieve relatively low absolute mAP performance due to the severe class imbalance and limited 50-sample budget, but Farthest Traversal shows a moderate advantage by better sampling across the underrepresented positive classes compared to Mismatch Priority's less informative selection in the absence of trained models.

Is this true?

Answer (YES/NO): NO